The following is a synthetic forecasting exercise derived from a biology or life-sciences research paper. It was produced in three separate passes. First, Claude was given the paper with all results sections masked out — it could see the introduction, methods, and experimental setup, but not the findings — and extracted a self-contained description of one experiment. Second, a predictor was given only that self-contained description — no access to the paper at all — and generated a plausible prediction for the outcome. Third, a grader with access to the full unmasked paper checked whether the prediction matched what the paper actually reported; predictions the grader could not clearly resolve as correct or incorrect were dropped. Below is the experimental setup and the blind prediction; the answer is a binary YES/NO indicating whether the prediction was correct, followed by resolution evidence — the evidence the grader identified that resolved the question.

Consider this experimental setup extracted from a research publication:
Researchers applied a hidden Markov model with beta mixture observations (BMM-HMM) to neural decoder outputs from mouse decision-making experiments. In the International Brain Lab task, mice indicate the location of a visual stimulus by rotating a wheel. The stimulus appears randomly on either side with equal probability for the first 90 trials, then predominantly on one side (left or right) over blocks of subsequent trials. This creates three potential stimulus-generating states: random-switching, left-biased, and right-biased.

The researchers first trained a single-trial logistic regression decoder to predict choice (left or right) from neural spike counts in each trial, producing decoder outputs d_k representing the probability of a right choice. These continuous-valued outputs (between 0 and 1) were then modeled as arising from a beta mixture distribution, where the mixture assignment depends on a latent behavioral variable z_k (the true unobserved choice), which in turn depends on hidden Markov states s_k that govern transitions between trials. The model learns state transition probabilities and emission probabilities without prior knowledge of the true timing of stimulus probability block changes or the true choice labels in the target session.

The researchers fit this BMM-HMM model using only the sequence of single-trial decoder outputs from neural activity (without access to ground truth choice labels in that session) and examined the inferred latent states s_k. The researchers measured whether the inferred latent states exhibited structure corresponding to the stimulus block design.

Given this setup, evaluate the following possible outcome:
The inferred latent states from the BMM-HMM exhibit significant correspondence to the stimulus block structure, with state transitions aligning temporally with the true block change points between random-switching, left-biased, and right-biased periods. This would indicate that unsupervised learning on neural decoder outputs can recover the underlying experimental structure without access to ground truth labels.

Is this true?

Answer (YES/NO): YES